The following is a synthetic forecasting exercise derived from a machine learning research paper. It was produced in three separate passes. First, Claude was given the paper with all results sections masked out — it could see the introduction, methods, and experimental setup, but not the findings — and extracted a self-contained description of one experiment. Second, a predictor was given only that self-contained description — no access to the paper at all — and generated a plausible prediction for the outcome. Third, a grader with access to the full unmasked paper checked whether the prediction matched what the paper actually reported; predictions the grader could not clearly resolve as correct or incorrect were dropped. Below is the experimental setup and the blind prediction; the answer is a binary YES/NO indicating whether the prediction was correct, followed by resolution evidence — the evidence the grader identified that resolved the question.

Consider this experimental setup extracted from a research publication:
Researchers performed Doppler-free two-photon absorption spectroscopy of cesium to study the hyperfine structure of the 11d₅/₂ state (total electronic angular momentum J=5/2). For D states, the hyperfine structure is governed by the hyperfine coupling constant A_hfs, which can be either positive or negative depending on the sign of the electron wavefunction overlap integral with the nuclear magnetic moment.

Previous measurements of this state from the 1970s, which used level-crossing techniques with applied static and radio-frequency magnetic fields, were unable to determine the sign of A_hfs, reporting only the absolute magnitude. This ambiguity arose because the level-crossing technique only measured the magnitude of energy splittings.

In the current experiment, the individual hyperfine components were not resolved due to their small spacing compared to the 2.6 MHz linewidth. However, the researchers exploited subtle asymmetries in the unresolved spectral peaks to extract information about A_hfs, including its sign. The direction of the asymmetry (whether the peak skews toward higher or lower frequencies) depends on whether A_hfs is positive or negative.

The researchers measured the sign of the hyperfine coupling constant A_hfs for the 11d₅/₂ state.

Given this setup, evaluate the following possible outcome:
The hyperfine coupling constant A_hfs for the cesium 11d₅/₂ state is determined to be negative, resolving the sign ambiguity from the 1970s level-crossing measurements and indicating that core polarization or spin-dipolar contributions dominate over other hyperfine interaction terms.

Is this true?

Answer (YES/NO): YES